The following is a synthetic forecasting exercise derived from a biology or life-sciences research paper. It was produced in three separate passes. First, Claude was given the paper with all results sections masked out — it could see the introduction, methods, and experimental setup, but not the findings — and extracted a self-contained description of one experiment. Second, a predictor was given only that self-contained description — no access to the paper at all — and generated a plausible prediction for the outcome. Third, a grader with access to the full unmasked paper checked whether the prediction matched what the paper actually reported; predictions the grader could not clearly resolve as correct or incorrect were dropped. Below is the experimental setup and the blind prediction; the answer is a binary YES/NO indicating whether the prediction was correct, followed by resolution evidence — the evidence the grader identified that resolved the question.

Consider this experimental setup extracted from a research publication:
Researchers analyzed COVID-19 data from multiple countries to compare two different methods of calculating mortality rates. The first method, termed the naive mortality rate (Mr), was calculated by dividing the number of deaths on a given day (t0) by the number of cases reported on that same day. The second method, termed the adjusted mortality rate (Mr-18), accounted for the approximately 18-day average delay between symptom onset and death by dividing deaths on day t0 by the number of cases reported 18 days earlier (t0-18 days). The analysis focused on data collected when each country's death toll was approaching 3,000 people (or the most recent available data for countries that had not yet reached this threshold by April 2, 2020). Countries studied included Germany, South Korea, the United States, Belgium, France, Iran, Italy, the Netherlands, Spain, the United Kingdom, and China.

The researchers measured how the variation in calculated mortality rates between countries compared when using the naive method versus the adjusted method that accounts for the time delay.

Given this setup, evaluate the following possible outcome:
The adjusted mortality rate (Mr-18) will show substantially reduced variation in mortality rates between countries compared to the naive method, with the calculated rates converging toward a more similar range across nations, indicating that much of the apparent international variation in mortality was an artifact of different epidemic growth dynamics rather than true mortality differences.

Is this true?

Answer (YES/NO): NO